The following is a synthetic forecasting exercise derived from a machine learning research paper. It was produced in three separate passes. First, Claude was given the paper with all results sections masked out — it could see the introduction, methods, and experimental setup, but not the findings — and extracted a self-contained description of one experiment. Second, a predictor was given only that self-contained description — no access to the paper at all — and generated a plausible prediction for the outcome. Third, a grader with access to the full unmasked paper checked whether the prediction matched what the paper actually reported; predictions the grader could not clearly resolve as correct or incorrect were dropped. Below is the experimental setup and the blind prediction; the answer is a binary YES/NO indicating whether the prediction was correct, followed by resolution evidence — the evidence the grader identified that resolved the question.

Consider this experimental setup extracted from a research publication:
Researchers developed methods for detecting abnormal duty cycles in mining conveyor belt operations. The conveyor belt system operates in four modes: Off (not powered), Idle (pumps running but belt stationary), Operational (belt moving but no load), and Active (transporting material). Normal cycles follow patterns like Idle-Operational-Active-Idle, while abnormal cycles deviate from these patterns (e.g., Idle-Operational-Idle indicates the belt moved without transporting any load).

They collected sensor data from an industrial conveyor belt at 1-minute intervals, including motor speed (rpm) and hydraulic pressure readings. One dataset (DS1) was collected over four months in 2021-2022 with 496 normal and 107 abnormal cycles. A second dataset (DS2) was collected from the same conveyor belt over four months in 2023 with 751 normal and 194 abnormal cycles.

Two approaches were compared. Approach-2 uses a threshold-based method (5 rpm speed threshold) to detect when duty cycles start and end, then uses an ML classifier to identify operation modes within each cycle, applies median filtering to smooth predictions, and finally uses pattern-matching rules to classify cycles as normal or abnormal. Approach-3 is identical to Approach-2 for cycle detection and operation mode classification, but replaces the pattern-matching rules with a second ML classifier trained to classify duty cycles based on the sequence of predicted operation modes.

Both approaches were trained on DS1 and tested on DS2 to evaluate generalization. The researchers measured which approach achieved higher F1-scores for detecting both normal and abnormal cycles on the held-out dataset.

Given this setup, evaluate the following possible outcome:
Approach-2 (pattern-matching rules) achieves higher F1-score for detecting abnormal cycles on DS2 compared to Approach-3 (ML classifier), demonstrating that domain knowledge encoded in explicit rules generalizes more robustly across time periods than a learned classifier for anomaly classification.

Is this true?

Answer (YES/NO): NO